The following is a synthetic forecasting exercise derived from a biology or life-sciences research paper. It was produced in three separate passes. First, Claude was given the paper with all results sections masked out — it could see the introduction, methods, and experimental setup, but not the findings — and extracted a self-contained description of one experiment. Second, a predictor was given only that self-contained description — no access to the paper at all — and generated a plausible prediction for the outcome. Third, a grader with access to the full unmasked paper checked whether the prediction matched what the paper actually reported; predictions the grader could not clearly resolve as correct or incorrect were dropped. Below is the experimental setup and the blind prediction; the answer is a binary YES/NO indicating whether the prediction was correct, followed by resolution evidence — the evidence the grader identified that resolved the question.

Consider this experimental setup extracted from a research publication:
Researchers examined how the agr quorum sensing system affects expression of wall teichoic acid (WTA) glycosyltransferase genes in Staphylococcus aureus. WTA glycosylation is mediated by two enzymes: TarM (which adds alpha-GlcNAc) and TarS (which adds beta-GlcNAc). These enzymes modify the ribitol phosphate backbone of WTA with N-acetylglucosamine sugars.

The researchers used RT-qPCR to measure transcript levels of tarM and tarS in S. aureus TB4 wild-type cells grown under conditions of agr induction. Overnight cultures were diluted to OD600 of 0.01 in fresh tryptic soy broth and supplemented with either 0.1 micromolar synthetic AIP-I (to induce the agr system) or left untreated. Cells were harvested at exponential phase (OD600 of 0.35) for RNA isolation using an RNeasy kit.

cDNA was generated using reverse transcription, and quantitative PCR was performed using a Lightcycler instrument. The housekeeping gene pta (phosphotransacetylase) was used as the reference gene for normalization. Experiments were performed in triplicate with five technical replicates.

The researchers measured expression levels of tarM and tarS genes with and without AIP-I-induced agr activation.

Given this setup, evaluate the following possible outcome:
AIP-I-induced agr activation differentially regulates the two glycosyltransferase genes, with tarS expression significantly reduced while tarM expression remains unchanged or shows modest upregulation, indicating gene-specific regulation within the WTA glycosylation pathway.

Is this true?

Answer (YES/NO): NO